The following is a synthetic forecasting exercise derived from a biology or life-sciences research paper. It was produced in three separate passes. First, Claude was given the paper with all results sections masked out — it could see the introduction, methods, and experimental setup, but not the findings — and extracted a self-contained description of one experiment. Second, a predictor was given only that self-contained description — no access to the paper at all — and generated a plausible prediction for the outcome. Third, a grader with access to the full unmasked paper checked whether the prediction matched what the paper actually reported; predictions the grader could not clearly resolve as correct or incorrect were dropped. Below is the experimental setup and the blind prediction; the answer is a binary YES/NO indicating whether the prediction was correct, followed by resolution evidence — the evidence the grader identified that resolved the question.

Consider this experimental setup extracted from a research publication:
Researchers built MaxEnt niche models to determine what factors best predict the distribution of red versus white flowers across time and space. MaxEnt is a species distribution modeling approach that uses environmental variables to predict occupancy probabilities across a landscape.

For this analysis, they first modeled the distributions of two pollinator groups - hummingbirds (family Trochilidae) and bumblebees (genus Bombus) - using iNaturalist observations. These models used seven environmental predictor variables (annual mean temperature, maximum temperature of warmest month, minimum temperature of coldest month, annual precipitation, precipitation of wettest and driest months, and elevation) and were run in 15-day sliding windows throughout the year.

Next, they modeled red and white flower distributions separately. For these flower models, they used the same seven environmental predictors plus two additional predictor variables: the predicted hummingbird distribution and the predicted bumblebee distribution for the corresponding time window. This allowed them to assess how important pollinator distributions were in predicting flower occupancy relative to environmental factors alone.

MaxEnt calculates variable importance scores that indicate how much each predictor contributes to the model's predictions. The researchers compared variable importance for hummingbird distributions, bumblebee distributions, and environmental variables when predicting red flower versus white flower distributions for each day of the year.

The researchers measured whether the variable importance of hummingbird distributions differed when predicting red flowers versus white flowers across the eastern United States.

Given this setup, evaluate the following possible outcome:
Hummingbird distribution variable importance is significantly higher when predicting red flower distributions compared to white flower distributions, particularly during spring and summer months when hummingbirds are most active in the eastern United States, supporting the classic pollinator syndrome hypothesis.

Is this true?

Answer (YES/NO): YES